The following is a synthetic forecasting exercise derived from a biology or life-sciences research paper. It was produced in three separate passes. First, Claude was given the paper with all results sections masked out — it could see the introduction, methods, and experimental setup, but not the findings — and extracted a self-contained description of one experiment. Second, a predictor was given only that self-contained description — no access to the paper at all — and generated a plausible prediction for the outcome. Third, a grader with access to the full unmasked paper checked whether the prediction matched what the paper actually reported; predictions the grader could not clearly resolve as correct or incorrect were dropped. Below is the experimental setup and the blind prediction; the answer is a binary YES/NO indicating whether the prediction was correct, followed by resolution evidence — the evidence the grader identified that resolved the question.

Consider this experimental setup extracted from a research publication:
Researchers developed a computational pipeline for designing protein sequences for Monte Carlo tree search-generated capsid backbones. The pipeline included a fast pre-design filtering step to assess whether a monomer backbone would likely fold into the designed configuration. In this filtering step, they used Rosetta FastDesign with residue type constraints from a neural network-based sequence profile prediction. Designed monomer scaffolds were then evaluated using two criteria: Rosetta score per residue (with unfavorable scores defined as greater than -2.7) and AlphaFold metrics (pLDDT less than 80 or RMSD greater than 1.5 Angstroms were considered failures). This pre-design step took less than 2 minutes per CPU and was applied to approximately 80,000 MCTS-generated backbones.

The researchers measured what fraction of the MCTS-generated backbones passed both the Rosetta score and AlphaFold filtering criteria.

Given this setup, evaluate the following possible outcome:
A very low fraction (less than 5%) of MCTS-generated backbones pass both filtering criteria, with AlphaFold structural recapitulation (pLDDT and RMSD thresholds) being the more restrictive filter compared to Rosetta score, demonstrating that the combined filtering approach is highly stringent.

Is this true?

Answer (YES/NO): NO